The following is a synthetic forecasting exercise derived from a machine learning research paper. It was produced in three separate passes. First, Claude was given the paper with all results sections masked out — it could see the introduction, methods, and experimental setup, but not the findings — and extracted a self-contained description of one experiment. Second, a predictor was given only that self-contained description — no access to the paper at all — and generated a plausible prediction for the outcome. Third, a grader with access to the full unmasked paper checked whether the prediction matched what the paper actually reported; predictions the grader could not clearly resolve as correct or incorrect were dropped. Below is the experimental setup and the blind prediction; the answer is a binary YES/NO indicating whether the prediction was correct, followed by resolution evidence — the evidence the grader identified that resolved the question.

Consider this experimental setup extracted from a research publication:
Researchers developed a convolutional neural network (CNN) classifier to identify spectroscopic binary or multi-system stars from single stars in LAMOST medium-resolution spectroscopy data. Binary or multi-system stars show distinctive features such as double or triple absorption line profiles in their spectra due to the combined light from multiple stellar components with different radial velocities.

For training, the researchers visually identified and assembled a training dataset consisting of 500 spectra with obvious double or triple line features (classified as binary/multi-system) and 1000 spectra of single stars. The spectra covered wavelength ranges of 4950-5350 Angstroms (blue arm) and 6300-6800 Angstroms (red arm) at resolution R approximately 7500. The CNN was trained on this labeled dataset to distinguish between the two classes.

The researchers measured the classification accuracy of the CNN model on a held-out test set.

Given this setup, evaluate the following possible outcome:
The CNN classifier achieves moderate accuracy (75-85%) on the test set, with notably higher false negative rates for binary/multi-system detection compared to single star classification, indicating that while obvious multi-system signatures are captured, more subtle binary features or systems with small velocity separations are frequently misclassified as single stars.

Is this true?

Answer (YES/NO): NO